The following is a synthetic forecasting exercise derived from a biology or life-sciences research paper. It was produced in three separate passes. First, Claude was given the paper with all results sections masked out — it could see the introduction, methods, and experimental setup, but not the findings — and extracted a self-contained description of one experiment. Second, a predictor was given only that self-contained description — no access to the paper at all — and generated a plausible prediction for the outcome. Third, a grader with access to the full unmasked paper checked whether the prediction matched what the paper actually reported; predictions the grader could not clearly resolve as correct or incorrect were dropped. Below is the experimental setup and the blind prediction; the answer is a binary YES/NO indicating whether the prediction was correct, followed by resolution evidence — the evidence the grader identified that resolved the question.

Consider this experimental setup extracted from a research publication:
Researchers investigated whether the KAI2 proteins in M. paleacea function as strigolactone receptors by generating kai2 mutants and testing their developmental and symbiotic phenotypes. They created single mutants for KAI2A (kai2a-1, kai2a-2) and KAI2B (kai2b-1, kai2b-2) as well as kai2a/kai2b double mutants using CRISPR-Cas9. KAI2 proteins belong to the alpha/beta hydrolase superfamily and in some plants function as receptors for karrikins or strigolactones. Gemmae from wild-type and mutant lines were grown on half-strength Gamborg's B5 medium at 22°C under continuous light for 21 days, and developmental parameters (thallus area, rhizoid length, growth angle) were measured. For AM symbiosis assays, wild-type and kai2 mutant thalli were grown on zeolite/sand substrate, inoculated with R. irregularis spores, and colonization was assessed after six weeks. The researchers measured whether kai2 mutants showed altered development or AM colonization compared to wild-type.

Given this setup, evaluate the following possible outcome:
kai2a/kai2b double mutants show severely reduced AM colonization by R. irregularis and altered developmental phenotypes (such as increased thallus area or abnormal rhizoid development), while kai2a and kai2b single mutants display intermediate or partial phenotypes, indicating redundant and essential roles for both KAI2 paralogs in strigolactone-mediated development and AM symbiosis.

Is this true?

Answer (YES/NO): NO